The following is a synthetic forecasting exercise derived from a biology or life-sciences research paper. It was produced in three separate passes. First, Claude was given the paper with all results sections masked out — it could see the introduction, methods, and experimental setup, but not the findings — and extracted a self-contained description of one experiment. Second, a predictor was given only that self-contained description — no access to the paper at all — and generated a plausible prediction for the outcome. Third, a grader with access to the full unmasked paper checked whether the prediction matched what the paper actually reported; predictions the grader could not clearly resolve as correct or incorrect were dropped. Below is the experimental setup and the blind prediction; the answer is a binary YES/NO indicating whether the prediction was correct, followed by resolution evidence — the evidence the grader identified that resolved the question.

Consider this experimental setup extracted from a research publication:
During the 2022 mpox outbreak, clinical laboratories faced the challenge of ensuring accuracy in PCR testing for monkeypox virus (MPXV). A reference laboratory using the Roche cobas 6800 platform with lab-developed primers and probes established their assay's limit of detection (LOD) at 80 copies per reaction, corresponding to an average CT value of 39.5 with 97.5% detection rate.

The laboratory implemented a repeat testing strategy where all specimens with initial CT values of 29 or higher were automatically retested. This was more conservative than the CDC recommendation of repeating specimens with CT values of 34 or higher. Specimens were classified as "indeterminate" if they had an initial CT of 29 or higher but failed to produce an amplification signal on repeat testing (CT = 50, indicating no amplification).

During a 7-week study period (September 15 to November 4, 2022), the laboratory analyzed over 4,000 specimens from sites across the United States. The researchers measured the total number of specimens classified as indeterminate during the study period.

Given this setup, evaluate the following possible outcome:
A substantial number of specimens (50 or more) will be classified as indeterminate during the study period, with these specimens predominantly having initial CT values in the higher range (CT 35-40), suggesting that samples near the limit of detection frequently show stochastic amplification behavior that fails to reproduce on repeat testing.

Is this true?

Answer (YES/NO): NO